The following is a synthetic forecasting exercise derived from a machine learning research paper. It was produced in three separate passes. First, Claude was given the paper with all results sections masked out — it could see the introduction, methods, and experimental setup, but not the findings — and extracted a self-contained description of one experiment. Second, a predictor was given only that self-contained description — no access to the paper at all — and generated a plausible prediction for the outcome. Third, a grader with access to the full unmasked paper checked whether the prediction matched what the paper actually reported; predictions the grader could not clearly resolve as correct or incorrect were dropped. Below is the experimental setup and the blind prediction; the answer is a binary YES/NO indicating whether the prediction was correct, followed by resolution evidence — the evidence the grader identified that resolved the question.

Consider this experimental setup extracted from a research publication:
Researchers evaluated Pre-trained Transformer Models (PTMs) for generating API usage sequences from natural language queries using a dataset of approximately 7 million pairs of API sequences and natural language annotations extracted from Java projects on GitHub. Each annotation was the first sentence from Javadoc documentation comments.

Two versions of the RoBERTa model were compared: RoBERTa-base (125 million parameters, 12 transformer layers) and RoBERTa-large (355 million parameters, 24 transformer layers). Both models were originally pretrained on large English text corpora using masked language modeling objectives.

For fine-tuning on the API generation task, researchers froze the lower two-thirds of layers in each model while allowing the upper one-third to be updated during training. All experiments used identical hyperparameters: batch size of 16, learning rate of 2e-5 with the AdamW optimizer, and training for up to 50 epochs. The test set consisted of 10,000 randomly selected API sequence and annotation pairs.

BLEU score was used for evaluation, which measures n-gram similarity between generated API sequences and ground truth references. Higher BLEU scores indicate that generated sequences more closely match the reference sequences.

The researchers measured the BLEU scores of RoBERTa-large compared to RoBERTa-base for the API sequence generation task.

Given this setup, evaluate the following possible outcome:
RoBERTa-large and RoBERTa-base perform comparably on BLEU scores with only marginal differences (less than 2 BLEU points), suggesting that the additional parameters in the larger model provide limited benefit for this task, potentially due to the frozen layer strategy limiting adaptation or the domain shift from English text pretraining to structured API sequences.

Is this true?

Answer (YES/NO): NO